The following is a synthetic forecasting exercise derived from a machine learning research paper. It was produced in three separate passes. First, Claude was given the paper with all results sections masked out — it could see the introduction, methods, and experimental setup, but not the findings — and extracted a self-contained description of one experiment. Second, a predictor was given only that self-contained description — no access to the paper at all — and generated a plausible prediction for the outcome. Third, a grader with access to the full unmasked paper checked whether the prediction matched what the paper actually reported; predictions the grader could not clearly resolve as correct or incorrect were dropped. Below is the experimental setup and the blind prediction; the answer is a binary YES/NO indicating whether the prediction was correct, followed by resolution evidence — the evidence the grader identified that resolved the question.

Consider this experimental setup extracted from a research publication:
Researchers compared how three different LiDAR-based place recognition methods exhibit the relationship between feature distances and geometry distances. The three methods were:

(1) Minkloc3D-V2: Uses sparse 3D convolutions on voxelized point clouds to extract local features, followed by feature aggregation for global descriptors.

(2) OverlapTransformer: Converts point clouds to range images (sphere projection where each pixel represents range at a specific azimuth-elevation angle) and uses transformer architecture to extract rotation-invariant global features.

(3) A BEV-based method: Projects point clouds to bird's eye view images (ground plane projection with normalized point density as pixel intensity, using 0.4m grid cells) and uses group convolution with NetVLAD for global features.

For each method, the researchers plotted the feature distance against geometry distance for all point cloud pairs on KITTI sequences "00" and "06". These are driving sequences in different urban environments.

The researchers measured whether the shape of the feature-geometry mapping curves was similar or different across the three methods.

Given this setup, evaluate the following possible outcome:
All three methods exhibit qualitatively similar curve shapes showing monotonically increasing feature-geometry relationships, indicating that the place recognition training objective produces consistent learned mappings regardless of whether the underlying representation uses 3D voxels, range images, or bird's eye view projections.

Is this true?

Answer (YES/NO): NO